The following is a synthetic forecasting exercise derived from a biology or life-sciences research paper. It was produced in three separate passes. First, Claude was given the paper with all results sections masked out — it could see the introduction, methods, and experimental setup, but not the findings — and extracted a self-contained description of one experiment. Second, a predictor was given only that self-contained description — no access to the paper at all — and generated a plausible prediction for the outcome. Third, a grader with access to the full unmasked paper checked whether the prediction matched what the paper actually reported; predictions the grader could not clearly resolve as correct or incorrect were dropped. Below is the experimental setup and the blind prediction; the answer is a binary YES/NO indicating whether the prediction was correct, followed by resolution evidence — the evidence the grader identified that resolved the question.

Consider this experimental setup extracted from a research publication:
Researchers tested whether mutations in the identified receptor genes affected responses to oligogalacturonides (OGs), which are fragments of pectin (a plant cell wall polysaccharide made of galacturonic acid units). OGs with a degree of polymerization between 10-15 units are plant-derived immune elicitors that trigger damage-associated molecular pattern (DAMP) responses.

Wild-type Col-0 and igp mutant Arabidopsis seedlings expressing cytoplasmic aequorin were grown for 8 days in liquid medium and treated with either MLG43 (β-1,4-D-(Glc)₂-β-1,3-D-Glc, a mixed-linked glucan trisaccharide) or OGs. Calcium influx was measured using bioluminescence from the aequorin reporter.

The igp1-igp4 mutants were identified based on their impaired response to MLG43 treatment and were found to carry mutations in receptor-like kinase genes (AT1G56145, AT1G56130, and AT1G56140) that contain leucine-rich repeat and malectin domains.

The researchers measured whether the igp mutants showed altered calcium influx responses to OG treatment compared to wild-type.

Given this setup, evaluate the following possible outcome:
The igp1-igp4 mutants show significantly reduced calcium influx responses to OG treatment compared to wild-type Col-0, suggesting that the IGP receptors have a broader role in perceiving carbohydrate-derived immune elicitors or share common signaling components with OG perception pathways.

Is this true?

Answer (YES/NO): NO